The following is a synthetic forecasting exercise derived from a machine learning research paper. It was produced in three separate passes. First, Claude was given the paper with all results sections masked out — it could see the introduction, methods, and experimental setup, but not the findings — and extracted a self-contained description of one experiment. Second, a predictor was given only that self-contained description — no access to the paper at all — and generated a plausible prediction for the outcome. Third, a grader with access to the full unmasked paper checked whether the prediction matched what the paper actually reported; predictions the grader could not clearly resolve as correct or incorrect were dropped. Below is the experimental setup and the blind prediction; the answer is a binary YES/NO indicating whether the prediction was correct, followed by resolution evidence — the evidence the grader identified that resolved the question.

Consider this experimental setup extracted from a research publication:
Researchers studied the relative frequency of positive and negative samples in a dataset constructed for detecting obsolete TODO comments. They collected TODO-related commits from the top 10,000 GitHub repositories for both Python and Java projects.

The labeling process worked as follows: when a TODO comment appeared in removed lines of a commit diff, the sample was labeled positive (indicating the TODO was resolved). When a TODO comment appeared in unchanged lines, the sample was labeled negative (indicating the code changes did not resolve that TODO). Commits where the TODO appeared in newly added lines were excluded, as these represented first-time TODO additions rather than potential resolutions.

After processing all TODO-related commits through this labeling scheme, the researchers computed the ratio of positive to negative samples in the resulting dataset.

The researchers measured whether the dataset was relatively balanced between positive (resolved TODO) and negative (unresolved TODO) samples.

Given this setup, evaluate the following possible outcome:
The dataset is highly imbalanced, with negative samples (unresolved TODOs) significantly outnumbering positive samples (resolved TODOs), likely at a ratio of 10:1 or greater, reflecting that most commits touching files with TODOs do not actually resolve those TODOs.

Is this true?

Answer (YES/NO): NO